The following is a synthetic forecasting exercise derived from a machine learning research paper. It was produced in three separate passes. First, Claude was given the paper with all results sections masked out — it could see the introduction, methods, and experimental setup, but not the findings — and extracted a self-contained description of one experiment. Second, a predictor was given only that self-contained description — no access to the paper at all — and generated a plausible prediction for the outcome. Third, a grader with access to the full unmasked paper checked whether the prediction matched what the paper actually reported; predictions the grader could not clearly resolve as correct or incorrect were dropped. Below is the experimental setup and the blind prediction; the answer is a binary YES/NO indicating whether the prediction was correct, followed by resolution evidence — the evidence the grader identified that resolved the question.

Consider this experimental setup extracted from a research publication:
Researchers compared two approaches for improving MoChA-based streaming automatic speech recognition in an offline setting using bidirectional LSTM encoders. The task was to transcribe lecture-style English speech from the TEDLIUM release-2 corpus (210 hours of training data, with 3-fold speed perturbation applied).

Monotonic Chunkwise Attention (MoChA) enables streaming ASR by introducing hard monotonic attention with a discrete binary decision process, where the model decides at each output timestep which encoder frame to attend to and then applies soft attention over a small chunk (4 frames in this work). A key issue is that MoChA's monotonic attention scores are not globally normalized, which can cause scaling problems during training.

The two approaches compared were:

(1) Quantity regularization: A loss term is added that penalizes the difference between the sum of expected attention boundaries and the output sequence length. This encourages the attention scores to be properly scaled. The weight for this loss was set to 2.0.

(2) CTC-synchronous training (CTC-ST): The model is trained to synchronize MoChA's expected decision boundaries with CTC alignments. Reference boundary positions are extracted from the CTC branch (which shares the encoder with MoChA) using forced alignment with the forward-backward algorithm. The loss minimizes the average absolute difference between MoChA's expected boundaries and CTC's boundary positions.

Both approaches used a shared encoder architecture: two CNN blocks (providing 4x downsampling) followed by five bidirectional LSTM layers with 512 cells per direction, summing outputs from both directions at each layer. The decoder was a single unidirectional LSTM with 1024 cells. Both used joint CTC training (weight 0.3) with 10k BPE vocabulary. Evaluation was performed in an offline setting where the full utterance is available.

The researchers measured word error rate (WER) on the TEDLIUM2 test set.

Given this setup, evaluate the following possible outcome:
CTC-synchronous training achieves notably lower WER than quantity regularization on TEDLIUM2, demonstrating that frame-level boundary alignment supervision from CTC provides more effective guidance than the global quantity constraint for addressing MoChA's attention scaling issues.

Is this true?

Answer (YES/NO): NO